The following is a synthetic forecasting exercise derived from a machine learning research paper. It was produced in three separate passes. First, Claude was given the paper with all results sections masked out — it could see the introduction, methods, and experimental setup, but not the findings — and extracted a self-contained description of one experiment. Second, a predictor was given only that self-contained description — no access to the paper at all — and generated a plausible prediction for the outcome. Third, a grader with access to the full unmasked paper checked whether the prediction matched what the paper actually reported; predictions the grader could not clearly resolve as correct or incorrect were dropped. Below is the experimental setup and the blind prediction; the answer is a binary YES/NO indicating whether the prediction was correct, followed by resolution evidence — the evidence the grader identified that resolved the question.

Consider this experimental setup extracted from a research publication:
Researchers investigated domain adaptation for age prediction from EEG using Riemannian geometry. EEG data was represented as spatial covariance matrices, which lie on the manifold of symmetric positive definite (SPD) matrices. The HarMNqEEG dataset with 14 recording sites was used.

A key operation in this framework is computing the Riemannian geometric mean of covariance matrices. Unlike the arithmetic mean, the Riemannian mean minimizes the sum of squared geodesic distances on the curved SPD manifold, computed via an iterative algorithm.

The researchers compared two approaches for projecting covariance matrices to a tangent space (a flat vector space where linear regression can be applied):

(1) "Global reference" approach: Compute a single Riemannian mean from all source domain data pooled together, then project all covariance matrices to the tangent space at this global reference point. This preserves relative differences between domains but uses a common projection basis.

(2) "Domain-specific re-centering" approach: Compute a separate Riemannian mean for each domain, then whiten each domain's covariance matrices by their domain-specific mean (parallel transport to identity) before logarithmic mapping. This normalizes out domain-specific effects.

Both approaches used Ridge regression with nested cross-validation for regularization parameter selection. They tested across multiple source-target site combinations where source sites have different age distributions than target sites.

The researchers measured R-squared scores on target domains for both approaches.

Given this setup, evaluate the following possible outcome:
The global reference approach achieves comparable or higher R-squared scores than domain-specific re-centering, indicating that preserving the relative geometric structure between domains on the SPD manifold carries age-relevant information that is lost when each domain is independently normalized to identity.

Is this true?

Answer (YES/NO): YES